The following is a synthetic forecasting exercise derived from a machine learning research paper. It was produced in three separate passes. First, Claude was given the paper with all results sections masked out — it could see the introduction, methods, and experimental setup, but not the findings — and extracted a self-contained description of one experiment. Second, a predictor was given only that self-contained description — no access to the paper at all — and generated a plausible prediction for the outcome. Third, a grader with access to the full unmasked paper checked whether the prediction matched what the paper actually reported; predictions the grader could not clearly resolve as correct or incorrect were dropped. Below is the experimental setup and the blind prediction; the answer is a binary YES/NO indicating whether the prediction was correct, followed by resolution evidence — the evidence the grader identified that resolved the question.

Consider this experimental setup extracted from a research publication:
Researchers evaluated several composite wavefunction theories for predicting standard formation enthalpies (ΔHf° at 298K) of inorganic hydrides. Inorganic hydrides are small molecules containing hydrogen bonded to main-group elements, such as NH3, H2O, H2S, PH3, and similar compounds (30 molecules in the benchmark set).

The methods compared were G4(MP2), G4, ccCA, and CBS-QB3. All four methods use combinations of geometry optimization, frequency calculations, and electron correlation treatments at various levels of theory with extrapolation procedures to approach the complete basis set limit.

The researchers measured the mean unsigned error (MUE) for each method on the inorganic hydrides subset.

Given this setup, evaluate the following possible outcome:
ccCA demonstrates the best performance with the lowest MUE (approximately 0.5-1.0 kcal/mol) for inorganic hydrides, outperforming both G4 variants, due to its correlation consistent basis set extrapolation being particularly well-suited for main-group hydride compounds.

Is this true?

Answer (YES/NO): NO